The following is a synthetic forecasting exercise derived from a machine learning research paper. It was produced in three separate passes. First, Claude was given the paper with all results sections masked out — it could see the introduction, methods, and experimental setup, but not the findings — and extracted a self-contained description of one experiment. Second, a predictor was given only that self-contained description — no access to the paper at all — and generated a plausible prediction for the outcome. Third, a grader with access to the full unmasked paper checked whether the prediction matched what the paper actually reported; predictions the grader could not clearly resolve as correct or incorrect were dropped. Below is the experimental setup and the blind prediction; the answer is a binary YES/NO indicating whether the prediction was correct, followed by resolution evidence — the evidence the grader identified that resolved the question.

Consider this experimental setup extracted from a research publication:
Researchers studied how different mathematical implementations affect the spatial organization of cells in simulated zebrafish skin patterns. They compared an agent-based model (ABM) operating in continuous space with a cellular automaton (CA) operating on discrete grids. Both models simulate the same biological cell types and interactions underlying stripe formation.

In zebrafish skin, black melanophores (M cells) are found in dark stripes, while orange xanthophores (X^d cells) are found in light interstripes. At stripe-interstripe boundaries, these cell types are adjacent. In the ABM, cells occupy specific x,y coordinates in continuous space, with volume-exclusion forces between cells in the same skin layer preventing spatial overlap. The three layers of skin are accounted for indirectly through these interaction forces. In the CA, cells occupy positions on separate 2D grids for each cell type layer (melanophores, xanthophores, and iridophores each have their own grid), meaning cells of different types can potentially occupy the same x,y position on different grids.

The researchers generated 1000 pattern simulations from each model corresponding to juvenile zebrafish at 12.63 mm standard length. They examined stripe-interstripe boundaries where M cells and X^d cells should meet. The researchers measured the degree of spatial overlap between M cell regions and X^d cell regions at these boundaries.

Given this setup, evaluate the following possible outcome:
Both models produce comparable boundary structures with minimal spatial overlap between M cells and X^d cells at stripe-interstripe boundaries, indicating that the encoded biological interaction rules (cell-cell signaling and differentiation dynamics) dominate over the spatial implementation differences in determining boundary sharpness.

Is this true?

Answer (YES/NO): NO